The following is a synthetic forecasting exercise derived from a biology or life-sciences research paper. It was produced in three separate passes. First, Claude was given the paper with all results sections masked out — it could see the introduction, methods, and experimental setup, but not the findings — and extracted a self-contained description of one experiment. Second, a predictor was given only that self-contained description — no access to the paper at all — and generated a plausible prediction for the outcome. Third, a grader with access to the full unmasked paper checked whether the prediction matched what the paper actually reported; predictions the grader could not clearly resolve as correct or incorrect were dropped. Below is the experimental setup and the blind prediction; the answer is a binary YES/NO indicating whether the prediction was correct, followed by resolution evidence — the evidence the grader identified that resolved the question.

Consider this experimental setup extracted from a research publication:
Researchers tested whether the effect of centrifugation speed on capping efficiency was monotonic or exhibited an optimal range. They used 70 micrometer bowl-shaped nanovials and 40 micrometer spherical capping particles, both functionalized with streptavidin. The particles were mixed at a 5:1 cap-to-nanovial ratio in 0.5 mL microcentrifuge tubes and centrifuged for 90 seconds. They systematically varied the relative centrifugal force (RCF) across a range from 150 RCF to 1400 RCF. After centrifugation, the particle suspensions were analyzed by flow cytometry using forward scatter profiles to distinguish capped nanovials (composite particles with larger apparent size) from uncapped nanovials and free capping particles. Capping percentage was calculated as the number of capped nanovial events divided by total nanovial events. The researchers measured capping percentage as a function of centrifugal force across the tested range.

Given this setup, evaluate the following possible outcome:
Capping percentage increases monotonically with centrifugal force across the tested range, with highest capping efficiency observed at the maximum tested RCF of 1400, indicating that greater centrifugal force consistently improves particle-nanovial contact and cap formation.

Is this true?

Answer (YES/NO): NO